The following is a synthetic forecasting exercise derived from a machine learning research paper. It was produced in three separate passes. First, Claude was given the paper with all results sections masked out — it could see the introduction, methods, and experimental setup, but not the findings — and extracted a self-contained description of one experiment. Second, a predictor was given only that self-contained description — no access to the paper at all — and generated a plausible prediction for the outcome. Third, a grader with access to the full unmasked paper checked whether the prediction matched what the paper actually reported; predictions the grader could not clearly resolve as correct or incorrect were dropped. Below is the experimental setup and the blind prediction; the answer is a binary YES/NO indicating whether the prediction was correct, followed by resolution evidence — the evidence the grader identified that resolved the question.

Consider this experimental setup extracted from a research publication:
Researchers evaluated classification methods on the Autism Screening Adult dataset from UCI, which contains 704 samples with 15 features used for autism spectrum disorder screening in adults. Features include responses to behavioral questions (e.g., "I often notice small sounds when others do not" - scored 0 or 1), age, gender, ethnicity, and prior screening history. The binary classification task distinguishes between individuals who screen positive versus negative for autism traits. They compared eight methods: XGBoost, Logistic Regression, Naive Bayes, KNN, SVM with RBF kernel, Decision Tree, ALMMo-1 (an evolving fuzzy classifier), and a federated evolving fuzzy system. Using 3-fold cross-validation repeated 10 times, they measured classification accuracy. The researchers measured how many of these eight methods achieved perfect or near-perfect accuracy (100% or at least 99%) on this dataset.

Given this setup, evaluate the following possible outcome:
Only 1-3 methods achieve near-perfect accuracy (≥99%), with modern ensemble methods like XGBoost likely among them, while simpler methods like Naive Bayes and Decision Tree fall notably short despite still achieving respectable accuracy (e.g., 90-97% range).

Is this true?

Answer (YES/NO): NO